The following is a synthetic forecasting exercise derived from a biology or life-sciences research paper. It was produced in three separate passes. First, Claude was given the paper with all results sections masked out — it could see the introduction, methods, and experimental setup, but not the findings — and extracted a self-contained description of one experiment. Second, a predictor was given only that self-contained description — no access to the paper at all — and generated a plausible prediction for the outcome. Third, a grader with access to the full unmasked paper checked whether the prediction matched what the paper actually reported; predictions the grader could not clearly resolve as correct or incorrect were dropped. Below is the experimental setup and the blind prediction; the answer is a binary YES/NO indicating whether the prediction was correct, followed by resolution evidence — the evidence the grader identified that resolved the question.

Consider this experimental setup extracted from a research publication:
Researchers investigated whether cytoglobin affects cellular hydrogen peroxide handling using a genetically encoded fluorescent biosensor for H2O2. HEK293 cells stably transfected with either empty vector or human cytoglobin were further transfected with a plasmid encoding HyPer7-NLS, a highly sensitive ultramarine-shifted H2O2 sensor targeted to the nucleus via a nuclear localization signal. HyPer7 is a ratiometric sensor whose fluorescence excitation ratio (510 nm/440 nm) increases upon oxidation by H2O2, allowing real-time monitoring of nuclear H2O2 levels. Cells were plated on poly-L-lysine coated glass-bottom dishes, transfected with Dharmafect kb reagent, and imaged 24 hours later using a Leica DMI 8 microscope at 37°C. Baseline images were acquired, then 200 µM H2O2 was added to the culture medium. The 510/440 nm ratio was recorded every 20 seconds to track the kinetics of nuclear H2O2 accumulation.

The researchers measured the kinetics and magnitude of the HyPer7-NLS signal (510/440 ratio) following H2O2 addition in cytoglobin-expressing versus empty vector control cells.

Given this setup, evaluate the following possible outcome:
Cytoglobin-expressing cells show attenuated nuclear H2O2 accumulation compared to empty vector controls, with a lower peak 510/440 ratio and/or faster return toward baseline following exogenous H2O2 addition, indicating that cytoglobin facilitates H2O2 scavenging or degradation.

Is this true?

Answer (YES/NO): YES